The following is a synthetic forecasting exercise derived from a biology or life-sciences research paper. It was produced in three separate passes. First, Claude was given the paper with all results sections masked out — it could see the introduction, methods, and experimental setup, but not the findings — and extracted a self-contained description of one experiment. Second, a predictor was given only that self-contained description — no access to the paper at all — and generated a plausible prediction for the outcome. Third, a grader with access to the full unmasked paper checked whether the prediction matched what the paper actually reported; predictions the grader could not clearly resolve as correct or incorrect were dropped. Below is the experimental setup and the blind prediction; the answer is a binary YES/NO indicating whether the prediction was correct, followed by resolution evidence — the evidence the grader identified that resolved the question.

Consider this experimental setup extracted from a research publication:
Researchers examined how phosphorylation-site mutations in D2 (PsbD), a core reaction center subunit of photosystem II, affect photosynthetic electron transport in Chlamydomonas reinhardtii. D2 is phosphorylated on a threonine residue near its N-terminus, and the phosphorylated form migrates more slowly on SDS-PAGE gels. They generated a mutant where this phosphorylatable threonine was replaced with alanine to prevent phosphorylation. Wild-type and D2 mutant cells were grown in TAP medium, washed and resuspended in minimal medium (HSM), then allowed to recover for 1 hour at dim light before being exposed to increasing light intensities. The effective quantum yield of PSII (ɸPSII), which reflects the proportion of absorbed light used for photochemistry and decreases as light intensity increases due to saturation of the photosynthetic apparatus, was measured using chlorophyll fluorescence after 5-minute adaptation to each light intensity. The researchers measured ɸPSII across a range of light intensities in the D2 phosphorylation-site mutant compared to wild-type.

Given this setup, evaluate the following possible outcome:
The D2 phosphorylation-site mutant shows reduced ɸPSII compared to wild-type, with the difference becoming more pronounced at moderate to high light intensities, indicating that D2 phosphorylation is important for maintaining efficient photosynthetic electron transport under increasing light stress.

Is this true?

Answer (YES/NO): NO